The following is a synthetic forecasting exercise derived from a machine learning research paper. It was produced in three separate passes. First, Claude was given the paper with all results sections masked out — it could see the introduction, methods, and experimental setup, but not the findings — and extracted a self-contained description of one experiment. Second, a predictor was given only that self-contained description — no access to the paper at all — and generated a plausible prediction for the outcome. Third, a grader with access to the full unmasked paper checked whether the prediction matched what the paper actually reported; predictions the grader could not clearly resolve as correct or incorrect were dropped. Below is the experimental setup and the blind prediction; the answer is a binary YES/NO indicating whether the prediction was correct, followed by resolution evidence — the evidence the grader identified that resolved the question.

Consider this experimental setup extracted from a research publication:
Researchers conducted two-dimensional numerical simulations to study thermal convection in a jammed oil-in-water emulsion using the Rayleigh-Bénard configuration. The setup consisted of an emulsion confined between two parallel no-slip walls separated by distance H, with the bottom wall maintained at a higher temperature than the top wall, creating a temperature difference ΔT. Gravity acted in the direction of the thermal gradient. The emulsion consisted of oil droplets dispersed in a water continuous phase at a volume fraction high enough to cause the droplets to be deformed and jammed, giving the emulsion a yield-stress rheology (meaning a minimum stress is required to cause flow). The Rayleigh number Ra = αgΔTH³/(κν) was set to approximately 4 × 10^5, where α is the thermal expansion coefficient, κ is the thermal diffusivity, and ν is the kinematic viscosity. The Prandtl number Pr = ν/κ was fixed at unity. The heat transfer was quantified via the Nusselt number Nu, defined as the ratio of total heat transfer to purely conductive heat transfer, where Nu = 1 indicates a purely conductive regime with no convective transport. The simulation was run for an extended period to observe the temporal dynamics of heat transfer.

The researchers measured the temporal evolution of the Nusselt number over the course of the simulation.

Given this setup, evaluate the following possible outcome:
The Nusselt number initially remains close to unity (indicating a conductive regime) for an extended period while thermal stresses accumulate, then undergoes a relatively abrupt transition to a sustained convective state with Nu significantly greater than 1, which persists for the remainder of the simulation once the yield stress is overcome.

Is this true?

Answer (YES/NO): NO